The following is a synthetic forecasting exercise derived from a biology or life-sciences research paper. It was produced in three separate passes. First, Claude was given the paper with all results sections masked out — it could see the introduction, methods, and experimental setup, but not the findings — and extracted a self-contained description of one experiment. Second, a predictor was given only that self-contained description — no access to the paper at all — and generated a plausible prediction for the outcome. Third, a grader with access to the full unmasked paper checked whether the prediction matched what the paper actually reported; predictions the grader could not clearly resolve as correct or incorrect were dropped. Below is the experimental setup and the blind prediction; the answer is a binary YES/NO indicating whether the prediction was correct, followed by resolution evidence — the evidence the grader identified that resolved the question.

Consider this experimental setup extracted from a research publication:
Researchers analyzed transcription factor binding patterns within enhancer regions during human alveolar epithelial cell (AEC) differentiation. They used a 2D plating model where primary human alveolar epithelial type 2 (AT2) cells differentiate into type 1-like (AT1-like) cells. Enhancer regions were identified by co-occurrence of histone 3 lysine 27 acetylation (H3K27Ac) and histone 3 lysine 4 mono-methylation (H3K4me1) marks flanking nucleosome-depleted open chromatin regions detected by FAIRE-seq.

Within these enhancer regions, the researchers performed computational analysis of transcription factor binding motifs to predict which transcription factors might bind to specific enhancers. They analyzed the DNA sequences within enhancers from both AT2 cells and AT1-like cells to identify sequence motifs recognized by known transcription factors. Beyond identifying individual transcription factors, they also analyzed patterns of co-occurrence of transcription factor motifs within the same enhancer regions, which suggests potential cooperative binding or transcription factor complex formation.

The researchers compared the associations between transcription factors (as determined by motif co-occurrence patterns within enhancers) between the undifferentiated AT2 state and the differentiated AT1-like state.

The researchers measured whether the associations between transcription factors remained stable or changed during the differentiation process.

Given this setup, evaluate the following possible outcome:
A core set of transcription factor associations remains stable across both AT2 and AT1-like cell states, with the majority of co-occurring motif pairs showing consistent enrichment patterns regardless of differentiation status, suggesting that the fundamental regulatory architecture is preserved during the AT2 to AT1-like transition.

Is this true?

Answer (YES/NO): NO